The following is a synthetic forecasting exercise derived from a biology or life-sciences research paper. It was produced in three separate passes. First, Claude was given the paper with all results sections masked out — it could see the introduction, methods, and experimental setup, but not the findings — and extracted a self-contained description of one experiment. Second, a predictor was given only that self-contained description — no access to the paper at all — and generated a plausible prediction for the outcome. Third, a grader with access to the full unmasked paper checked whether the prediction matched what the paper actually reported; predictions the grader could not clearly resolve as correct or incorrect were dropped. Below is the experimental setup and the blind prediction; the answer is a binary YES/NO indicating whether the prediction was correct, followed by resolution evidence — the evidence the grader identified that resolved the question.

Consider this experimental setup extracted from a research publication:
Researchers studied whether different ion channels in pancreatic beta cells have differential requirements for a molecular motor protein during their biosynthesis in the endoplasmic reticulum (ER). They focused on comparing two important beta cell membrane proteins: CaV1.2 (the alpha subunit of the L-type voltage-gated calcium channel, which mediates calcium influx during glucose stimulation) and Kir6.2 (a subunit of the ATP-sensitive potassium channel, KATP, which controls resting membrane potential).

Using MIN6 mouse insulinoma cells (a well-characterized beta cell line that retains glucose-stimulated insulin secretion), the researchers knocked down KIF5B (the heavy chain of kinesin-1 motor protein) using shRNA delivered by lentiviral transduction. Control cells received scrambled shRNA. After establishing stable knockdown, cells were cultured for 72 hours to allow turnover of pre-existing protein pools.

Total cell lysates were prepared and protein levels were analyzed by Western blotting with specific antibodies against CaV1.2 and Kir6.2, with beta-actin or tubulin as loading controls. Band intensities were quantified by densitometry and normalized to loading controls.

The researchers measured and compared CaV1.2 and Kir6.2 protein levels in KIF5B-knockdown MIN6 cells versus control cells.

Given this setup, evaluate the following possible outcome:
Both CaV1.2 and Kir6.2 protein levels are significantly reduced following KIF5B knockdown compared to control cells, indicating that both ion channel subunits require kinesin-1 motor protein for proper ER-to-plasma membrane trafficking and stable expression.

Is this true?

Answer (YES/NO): NO